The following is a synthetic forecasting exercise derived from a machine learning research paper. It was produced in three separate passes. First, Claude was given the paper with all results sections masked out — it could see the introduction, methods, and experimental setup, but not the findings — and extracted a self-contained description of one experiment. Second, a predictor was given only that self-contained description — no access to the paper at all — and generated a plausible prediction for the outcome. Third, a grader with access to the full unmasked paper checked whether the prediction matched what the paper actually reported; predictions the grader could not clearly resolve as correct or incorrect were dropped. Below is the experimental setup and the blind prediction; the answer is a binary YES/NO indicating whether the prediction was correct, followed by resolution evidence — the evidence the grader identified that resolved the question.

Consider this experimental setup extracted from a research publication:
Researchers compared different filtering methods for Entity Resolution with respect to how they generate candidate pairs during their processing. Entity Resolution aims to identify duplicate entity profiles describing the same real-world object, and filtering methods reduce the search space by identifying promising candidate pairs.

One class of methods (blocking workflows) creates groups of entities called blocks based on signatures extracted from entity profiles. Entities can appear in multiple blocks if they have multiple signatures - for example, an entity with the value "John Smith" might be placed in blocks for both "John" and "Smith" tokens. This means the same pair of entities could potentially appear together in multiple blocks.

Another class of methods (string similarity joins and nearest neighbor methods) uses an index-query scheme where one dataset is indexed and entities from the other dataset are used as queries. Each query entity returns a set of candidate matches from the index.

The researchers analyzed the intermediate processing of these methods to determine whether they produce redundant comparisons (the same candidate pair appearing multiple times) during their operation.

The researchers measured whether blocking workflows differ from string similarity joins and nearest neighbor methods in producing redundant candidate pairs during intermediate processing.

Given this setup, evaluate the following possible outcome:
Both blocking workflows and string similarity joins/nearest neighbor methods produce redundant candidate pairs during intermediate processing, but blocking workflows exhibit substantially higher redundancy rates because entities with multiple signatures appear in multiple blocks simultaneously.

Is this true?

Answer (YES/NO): NO